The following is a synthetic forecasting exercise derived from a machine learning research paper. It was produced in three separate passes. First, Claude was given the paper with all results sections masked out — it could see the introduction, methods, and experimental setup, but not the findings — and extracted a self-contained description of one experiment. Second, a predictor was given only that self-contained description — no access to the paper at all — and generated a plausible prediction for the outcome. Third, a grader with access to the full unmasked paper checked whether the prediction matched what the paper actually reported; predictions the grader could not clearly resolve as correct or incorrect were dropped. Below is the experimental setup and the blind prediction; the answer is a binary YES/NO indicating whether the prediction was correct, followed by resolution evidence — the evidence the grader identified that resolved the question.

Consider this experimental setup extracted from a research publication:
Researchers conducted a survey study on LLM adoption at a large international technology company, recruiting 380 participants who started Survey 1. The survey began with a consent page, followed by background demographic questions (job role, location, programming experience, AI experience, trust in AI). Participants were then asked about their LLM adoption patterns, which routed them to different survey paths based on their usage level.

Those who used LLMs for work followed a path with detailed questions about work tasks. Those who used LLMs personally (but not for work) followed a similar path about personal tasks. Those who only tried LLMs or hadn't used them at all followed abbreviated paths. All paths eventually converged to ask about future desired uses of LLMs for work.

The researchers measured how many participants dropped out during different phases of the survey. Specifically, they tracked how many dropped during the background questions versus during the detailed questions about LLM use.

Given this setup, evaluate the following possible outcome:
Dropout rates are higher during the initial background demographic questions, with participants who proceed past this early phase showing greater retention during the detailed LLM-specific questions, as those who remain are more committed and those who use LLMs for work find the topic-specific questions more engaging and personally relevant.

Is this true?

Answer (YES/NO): NO